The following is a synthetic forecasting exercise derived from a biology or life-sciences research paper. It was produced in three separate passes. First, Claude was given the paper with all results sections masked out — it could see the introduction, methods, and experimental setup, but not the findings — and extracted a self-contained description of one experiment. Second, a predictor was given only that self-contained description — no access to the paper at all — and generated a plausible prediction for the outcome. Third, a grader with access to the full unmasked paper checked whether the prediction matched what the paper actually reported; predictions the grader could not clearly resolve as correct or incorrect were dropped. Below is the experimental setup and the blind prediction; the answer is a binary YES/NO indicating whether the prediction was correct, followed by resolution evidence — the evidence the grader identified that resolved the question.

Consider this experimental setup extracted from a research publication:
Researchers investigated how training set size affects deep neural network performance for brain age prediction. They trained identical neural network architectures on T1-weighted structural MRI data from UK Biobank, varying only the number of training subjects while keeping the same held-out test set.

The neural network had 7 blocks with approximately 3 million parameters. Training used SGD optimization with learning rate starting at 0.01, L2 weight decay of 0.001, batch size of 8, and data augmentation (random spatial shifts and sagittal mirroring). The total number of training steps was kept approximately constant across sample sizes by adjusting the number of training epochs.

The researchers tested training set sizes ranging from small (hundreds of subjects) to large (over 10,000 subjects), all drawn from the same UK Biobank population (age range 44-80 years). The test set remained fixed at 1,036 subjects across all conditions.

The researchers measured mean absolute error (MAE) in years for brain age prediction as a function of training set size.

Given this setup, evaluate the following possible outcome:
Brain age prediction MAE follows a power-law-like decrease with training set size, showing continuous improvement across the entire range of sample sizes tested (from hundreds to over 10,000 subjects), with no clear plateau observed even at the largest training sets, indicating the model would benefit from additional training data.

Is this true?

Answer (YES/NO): NO